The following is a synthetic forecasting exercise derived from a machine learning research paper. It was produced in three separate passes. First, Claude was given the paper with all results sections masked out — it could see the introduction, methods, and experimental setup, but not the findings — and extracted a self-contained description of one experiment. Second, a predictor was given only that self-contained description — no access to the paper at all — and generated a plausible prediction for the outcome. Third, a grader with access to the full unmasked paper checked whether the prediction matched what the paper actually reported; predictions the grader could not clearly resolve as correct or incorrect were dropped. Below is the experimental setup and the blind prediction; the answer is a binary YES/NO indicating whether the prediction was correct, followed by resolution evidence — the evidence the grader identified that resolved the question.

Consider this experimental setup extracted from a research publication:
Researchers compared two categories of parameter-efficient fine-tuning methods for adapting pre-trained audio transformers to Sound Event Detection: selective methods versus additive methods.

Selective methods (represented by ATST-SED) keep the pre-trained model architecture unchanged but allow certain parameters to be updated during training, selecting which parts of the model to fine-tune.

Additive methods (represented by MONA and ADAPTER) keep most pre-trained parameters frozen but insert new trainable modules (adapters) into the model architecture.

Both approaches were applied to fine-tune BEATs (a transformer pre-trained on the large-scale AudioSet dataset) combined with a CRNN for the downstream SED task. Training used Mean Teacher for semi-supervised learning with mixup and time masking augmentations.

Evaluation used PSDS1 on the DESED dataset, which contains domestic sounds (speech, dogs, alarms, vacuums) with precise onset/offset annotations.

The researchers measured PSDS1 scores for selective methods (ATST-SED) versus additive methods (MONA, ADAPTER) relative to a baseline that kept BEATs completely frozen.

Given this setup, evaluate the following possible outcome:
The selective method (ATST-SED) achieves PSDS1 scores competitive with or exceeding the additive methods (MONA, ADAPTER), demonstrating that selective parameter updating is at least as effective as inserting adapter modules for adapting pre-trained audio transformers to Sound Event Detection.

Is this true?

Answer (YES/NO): NO